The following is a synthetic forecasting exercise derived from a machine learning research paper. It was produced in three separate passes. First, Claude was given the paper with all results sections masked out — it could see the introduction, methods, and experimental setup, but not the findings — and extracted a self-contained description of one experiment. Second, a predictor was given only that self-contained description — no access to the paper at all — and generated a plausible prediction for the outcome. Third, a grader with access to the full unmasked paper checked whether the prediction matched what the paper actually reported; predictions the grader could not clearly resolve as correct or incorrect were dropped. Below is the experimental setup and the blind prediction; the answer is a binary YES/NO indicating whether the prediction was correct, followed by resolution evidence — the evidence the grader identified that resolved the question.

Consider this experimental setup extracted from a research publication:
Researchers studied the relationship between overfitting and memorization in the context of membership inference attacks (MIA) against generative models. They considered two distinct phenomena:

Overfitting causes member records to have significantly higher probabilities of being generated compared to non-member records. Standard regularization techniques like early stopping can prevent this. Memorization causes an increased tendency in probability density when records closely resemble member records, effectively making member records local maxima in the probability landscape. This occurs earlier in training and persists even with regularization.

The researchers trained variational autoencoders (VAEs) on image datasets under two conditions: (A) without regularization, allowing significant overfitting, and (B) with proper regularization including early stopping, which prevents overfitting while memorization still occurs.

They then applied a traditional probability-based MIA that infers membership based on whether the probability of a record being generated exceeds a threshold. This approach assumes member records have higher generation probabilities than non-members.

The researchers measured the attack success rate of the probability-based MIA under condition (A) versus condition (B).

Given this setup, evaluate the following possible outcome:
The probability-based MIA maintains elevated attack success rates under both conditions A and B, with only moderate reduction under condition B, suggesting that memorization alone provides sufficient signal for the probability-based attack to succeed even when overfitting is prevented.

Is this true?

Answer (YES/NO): NO